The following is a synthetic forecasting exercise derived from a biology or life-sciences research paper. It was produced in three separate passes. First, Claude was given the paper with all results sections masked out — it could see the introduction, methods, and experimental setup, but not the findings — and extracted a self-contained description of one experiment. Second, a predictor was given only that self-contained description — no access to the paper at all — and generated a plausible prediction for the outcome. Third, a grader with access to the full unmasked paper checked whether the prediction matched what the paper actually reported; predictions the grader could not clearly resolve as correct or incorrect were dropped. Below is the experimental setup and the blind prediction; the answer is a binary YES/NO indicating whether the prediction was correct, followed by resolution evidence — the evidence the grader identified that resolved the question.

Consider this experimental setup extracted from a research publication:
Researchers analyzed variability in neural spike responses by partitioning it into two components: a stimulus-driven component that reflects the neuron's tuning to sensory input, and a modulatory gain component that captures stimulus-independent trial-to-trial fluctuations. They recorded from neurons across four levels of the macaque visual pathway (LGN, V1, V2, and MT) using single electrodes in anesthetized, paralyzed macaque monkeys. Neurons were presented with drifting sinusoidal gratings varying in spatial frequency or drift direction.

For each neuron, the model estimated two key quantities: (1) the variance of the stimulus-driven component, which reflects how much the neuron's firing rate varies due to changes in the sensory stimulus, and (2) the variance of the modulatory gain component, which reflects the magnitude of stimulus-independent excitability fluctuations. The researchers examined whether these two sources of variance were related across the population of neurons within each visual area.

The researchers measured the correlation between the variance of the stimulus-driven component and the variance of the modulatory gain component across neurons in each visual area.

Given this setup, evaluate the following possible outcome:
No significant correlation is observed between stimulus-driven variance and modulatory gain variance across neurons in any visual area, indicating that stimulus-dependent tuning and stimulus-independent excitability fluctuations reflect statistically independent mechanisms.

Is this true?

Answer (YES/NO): NO